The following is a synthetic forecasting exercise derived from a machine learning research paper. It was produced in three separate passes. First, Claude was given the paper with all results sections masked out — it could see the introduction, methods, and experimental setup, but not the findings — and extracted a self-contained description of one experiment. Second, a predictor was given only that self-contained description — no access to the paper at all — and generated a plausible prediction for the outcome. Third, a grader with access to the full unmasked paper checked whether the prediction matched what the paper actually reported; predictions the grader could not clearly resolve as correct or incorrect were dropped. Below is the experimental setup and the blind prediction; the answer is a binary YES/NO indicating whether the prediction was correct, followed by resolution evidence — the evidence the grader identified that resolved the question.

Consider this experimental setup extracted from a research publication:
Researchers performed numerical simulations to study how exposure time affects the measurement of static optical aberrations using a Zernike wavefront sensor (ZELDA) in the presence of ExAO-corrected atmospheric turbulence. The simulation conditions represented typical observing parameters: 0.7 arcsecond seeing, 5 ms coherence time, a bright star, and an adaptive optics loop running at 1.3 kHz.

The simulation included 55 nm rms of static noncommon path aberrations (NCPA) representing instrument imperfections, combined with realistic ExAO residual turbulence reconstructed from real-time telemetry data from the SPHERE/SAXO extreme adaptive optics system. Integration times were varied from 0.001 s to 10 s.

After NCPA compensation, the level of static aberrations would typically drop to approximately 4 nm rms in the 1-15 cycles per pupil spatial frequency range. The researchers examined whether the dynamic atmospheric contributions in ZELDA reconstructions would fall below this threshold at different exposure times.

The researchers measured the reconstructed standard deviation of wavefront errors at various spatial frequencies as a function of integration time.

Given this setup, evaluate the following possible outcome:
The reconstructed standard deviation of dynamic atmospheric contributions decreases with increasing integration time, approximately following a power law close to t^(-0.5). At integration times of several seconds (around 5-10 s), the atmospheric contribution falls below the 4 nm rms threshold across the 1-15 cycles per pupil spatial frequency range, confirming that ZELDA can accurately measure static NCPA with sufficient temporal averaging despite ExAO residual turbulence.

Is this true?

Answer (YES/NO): NO